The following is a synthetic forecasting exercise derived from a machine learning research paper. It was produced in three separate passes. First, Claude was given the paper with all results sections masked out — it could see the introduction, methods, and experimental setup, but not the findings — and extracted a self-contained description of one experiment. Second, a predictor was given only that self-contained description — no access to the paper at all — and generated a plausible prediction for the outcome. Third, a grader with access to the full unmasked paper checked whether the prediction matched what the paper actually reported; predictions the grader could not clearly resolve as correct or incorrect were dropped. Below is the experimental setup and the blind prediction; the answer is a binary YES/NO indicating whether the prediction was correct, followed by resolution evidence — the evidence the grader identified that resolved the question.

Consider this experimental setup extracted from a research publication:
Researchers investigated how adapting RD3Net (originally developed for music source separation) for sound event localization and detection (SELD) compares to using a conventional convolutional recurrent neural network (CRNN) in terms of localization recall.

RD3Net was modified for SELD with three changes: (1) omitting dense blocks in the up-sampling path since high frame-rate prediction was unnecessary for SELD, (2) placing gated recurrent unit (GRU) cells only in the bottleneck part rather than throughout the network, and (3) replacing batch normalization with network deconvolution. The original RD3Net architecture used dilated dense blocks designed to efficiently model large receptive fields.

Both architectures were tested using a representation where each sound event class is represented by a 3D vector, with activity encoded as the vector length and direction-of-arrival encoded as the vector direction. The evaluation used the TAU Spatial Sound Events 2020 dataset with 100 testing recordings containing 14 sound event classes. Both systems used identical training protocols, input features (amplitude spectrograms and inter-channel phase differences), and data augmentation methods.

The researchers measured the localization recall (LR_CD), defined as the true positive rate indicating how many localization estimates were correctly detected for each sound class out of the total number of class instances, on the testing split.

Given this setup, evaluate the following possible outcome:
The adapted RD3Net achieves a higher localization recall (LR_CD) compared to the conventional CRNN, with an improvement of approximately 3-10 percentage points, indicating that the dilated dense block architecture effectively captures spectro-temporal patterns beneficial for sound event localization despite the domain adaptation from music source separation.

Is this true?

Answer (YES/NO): YES